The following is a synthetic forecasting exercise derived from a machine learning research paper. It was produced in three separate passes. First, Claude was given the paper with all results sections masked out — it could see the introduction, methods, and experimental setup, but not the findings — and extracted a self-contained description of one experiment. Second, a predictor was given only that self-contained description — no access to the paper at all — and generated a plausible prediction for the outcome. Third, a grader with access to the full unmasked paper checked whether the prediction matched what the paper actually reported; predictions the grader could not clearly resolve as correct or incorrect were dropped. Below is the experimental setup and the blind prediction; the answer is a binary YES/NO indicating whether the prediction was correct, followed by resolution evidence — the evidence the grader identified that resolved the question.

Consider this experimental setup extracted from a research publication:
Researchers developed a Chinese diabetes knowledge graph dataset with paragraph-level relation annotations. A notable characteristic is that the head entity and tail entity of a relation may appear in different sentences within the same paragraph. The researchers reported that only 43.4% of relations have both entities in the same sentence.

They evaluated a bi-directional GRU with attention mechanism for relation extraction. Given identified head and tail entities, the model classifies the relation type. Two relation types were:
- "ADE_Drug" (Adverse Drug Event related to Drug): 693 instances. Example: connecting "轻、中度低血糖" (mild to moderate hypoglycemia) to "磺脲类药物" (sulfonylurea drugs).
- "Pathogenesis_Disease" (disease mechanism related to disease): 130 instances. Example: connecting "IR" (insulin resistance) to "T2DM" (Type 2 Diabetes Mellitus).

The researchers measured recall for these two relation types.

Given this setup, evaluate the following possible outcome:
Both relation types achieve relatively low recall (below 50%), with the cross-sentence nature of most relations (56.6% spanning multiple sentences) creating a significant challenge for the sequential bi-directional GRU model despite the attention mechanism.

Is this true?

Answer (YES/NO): NO